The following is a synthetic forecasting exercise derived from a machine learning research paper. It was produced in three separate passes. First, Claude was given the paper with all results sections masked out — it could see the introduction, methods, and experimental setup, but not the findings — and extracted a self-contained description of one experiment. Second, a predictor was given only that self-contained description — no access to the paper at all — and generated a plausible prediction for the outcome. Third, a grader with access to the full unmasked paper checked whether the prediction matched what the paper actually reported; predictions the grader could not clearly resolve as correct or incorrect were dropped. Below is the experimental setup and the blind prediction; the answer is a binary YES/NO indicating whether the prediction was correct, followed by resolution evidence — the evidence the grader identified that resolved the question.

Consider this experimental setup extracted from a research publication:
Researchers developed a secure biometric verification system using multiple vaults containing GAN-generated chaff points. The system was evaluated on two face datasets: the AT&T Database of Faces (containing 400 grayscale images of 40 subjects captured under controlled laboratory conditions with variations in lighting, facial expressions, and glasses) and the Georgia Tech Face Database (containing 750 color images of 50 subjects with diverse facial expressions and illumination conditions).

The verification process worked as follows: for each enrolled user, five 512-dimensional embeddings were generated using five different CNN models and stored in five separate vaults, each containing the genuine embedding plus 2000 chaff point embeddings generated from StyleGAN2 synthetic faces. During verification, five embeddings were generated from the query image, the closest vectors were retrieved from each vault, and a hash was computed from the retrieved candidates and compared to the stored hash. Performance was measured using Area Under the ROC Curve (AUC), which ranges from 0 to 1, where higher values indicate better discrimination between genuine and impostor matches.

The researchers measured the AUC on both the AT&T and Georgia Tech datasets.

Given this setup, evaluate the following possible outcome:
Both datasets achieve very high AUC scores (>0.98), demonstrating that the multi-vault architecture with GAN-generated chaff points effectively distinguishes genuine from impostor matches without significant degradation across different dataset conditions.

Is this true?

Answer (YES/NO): YES